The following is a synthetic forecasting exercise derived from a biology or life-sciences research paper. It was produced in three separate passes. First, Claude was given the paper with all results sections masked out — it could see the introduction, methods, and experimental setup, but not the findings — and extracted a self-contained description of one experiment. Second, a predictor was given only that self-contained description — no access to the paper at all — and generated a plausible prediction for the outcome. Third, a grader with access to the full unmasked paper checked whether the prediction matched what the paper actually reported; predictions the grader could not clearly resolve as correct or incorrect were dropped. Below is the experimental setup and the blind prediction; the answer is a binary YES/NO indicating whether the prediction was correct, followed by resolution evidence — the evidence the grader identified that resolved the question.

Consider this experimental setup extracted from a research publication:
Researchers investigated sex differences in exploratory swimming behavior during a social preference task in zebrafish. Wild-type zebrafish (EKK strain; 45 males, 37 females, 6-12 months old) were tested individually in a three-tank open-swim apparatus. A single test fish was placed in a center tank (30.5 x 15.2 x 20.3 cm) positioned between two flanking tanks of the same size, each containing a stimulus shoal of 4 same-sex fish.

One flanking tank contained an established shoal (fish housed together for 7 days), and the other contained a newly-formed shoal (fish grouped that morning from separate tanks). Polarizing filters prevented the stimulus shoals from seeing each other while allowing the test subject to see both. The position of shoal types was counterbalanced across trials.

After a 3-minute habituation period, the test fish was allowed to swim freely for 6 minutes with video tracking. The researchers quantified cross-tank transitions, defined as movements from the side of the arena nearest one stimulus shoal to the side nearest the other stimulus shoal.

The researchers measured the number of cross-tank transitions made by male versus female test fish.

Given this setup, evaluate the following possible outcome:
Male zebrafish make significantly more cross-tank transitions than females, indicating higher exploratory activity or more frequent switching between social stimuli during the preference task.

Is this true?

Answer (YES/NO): YES